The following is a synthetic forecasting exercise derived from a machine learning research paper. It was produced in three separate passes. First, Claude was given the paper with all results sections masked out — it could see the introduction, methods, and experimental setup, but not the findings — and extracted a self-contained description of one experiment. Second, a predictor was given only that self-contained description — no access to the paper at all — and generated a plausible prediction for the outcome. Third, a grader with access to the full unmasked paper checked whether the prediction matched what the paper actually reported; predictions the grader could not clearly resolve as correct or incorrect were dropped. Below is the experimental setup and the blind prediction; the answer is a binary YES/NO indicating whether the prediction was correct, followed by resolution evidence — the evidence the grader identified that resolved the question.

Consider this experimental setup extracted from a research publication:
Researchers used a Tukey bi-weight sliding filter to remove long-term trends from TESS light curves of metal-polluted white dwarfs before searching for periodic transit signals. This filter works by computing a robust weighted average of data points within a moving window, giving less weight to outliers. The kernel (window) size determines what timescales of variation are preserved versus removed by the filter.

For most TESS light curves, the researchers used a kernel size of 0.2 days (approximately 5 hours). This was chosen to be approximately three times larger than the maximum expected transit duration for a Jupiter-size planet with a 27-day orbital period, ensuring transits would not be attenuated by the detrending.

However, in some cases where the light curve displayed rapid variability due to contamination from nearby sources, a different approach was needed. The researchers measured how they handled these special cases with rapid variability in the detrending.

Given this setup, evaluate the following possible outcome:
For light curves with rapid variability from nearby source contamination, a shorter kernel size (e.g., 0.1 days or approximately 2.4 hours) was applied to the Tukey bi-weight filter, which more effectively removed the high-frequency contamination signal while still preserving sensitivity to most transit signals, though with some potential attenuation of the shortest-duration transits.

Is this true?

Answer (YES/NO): NO